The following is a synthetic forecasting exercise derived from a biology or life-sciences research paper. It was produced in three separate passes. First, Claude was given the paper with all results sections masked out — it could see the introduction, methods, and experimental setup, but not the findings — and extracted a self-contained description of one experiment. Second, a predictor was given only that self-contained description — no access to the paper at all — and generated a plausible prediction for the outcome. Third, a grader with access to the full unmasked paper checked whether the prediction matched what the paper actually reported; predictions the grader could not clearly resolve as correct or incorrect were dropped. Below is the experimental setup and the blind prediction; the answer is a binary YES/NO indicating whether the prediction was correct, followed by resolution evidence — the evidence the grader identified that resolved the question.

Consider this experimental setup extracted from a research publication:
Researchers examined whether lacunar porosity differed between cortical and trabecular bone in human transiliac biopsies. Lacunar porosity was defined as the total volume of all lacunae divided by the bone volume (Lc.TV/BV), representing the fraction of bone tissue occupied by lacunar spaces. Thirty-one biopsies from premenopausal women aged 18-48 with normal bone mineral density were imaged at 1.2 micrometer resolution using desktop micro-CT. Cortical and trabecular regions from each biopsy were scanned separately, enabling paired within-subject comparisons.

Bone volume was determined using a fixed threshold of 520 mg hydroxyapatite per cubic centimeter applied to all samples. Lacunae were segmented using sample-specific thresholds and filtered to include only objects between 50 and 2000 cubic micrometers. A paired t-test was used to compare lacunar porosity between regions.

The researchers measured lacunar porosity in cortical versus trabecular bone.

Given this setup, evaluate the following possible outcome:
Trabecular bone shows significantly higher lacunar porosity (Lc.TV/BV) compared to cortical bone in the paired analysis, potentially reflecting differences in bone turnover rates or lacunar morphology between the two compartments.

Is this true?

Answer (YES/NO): NO